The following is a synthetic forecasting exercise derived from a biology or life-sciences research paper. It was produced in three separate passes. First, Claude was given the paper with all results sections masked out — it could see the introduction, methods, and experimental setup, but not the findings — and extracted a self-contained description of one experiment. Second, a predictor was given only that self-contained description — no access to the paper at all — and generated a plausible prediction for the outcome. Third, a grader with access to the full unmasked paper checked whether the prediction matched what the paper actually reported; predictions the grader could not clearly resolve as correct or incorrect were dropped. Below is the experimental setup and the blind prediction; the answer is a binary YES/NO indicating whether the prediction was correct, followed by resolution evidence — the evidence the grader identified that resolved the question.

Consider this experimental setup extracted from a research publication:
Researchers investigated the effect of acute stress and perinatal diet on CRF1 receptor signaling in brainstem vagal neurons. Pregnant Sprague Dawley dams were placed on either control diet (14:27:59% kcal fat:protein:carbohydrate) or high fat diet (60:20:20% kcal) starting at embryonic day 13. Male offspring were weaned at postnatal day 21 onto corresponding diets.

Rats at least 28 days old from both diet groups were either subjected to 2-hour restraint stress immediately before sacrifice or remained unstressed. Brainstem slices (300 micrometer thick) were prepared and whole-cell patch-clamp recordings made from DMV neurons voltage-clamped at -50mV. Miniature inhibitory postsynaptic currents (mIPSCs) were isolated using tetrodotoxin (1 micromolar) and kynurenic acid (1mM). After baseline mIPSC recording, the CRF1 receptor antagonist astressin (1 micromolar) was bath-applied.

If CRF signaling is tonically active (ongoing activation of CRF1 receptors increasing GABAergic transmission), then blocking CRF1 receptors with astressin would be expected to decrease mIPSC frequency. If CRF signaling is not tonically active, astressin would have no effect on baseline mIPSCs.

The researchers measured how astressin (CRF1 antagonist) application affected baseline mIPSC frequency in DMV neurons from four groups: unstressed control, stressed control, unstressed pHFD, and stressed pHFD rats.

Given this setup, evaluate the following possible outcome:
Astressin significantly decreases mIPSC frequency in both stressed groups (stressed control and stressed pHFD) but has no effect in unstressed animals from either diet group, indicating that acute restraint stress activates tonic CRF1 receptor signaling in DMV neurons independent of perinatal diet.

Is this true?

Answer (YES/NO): NO